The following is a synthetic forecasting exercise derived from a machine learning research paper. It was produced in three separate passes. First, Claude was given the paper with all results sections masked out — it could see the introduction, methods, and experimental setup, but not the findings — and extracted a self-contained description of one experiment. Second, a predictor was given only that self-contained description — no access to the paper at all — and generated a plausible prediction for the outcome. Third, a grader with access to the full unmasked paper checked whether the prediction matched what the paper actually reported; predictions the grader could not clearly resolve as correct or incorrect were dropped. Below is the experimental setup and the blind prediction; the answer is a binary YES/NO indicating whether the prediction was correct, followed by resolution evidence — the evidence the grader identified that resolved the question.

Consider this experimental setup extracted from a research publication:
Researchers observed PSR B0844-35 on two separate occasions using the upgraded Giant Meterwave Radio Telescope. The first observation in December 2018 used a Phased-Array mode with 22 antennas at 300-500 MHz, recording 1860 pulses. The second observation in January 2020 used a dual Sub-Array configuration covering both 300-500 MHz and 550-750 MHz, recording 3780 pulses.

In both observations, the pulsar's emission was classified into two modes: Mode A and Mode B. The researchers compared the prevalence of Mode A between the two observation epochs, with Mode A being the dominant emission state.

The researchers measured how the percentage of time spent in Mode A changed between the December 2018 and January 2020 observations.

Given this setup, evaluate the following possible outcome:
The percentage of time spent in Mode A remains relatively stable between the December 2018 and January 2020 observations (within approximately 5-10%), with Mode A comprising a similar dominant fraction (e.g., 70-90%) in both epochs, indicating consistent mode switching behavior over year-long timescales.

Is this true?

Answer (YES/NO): YES